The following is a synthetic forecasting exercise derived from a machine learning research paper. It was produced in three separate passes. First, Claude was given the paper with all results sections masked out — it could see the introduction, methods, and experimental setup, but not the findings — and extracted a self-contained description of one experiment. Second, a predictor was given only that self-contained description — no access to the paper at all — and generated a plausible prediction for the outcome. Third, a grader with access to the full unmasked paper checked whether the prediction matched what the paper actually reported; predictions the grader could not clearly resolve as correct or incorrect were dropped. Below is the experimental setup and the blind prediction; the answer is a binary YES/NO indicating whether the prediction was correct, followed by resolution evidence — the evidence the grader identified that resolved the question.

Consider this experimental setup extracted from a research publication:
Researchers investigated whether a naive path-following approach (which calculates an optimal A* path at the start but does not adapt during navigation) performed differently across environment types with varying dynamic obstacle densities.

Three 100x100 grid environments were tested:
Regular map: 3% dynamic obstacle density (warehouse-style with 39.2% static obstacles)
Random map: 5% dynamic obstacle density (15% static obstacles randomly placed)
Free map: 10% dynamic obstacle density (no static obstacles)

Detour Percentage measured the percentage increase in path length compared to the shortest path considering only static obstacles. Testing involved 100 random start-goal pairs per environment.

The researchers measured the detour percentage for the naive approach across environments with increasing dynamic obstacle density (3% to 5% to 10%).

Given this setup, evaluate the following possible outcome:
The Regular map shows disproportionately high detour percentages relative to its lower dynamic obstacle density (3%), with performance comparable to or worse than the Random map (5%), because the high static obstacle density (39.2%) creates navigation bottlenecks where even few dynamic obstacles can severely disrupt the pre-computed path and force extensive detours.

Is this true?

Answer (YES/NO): NO